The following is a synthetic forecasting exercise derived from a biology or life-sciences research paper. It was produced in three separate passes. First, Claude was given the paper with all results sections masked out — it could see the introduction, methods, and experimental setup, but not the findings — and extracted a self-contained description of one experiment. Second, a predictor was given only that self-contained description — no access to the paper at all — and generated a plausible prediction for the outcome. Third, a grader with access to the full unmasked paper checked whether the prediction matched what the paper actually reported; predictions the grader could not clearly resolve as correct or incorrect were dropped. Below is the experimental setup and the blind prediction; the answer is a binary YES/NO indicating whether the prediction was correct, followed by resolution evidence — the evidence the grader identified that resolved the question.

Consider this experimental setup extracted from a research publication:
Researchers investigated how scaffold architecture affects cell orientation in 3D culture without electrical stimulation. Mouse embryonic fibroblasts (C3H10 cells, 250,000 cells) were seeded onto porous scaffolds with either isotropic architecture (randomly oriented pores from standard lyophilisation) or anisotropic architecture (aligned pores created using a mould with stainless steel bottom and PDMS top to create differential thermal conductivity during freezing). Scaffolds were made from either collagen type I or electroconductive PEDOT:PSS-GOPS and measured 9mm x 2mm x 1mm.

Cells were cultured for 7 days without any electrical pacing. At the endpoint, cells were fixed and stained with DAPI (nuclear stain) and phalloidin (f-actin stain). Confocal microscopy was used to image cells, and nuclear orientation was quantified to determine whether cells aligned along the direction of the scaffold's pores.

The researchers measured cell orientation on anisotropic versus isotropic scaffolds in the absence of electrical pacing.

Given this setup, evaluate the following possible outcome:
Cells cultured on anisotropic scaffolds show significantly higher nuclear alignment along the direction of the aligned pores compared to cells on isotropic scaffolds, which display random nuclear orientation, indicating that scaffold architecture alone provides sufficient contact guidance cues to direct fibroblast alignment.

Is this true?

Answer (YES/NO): YES